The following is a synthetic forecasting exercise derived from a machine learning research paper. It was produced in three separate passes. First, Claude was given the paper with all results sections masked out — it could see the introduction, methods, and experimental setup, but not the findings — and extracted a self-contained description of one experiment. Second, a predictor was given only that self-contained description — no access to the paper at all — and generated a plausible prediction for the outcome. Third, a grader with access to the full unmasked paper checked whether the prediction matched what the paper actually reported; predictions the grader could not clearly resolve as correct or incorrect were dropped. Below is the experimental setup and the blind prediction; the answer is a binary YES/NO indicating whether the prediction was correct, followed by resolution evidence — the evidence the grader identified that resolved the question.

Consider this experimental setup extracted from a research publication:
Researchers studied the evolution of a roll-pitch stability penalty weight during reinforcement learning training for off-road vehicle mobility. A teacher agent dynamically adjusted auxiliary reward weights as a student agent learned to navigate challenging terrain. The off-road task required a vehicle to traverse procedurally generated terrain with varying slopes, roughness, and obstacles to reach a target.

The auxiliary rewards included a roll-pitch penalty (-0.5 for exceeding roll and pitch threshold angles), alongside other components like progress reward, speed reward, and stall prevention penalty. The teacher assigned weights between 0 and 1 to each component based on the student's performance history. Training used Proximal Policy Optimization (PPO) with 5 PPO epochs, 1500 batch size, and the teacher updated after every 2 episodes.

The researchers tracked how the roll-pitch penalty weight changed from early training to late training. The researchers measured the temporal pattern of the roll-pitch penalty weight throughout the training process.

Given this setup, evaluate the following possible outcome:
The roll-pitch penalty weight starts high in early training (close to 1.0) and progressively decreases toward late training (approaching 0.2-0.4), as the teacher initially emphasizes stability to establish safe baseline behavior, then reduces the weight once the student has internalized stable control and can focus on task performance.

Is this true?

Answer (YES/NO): NO